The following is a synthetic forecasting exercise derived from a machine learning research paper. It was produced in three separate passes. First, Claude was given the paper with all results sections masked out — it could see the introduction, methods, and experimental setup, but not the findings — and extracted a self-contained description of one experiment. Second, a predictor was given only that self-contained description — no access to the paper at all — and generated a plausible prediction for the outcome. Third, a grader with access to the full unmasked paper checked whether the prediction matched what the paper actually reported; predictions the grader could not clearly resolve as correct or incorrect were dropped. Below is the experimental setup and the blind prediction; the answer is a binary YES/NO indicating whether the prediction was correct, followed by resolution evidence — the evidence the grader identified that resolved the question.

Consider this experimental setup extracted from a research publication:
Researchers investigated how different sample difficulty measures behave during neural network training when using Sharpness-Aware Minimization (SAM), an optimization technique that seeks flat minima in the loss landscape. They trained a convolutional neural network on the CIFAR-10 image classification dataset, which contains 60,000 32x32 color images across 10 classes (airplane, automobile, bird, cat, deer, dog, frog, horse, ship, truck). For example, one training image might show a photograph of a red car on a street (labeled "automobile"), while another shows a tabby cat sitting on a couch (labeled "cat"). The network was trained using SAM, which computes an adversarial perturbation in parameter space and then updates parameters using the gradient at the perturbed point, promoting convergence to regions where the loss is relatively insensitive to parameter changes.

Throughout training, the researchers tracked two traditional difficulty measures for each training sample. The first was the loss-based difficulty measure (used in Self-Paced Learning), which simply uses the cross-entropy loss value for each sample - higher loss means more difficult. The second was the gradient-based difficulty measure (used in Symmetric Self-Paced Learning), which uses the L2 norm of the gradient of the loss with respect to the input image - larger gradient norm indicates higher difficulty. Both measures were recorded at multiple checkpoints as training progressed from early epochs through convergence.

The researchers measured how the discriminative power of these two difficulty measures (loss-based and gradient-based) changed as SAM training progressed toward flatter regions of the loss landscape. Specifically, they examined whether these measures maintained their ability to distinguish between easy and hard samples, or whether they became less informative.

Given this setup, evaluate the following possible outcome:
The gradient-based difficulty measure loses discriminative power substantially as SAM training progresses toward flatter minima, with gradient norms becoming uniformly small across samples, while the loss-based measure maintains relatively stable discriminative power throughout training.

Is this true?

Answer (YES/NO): NO